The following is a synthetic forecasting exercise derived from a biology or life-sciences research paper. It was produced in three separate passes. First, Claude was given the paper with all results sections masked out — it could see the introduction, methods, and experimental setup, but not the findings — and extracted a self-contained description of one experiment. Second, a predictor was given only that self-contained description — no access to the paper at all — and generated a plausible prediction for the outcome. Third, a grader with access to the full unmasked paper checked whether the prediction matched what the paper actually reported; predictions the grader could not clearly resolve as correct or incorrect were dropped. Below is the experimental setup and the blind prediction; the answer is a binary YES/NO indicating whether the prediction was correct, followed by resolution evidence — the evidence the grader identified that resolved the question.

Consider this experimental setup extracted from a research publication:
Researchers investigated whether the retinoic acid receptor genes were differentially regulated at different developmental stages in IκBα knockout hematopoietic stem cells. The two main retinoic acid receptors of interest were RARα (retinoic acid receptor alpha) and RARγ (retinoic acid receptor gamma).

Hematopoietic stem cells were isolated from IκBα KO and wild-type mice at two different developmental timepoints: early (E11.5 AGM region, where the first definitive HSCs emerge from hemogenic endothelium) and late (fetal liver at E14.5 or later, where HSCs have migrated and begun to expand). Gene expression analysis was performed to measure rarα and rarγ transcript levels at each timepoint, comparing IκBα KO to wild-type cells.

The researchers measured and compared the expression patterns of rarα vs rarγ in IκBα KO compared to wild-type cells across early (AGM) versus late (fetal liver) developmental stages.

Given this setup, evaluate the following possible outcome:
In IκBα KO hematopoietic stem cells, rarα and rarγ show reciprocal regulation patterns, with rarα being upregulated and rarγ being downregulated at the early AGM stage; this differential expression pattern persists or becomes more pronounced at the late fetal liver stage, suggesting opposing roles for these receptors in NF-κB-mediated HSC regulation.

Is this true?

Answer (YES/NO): NO